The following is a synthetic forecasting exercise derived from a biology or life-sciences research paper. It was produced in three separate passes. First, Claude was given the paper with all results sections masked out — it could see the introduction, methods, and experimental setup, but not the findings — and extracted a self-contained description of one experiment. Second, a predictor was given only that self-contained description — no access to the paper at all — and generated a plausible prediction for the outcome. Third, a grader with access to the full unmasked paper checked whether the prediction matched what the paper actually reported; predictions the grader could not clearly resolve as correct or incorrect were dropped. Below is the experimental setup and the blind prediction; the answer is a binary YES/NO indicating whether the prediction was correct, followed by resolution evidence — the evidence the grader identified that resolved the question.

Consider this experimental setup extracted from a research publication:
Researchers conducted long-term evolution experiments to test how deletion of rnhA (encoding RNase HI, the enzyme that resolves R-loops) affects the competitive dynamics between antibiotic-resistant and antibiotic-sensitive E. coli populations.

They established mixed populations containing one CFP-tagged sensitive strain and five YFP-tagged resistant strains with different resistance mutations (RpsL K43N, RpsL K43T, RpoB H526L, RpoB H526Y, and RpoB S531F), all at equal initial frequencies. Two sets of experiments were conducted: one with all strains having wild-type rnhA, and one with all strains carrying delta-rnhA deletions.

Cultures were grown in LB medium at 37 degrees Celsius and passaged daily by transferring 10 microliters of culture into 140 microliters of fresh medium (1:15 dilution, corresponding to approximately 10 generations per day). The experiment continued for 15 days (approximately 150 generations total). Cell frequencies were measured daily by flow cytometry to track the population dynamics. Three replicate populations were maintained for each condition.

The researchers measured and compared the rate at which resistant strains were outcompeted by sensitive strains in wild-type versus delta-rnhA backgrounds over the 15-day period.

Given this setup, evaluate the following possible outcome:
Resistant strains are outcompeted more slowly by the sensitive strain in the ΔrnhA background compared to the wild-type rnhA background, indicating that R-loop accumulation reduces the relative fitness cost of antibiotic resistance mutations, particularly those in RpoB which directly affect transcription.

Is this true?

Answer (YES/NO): NO